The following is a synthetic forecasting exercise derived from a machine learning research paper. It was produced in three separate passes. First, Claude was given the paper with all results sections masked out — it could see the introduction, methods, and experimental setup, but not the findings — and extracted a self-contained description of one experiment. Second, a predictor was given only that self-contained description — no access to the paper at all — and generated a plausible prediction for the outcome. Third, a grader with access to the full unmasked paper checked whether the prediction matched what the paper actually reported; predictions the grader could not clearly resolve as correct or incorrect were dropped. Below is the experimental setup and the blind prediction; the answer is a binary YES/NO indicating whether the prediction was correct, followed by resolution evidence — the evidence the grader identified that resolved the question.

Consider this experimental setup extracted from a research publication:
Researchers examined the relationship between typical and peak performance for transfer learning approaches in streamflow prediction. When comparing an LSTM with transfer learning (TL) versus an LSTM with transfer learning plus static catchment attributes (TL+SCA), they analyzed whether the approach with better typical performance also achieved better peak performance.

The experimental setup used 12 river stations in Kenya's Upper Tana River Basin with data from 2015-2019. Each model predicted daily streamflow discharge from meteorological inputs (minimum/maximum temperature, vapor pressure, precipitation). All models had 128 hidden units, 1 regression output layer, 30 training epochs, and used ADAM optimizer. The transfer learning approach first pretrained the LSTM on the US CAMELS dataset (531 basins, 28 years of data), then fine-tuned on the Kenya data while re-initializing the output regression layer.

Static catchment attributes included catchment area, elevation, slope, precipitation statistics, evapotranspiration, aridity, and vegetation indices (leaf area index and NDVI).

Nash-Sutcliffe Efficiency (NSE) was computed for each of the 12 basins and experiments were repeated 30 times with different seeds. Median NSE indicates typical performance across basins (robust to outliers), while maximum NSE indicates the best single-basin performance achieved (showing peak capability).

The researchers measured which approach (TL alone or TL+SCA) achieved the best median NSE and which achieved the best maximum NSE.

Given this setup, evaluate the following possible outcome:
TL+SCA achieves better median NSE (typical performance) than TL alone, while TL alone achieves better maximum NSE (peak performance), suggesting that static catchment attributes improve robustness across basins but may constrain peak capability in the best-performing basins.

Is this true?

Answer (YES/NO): NO